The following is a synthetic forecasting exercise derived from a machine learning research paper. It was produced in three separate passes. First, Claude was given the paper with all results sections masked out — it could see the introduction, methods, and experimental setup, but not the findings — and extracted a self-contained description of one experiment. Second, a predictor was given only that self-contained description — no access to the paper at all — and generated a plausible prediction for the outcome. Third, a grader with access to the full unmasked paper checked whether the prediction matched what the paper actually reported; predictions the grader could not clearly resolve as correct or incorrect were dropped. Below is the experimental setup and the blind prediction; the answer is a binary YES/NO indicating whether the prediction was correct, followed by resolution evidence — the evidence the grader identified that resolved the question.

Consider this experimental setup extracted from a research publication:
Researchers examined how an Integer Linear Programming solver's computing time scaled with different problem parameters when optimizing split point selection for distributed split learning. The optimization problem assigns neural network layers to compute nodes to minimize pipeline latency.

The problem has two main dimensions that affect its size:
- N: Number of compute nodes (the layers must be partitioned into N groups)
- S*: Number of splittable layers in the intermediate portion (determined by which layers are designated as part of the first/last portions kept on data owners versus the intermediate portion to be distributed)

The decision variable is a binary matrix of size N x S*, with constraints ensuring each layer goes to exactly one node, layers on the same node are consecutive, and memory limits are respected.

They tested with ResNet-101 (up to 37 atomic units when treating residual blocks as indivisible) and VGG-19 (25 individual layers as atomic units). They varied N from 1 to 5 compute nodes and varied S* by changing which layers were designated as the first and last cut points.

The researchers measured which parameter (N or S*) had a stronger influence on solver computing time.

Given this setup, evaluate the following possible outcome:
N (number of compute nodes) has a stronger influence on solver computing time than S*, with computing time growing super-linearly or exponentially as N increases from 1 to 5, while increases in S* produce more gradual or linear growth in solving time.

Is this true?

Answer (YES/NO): YES